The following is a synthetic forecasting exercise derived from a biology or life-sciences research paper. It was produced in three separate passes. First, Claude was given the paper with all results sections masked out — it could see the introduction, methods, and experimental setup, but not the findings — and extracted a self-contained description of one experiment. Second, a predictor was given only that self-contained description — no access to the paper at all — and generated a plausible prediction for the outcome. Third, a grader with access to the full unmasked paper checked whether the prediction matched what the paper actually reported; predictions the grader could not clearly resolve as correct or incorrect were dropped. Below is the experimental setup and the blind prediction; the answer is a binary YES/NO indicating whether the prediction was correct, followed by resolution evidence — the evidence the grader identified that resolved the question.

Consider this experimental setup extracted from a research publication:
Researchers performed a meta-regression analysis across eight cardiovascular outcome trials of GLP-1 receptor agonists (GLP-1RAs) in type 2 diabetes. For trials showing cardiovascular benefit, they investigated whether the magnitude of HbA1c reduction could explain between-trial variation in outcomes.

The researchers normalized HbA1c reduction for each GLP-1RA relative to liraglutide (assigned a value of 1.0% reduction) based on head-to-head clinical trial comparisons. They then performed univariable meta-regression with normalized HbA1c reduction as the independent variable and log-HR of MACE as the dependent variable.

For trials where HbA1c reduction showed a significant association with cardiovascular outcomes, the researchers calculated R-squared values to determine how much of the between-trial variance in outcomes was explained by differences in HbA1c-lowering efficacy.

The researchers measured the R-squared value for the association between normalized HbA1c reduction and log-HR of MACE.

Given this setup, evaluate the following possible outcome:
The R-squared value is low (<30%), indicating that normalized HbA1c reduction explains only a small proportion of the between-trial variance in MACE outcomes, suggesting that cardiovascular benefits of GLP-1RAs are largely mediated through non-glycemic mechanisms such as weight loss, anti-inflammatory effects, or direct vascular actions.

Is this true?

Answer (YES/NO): NO